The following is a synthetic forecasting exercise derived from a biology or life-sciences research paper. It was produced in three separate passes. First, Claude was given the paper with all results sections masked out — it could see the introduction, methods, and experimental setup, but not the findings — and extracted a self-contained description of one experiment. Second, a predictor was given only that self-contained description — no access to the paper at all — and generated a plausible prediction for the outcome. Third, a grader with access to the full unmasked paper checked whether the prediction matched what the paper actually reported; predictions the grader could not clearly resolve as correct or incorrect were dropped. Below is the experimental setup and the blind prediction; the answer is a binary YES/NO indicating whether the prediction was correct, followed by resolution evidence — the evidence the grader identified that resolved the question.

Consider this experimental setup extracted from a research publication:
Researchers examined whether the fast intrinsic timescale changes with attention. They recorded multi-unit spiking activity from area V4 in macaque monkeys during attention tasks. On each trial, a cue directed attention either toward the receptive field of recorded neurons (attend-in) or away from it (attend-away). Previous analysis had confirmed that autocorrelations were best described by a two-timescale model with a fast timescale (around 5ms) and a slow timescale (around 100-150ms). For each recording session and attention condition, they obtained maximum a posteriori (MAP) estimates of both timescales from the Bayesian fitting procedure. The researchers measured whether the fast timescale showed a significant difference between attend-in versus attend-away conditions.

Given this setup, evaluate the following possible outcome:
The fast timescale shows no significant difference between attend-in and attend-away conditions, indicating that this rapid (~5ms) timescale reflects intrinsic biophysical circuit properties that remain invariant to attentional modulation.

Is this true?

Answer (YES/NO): YES